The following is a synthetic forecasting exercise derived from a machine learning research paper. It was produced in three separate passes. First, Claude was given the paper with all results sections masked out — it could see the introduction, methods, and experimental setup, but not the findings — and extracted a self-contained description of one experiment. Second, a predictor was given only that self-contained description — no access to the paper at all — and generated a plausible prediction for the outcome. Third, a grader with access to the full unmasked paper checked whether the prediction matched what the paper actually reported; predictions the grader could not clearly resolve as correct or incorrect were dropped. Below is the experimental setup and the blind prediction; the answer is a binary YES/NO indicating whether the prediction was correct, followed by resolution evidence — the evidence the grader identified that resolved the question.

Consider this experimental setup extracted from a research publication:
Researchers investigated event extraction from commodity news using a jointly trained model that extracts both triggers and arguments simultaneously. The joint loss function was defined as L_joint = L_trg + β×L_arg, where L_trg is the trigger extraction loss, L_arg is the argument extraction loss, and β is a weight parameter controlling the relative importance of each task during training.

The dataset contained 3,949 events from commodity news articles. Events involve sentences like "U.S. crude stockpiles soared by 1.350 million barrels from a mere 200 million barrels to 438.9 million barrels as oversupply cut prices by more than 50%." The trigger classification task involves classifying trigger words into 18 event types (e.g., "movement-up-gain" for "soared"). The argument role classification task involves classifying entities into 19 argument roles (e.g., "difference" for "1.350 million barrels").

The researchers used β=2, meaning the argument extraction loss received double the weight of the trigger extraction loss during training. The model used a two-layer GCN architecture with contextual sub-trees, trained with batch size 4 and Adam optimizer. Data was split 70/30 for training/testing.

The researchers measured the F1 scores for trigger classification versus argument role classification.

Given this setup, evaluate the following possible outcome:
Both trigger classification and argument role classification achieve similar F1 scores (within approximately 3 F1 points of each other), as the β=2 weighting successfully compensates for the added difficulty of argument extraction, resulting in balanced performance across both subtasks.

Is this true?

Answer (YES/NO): YES